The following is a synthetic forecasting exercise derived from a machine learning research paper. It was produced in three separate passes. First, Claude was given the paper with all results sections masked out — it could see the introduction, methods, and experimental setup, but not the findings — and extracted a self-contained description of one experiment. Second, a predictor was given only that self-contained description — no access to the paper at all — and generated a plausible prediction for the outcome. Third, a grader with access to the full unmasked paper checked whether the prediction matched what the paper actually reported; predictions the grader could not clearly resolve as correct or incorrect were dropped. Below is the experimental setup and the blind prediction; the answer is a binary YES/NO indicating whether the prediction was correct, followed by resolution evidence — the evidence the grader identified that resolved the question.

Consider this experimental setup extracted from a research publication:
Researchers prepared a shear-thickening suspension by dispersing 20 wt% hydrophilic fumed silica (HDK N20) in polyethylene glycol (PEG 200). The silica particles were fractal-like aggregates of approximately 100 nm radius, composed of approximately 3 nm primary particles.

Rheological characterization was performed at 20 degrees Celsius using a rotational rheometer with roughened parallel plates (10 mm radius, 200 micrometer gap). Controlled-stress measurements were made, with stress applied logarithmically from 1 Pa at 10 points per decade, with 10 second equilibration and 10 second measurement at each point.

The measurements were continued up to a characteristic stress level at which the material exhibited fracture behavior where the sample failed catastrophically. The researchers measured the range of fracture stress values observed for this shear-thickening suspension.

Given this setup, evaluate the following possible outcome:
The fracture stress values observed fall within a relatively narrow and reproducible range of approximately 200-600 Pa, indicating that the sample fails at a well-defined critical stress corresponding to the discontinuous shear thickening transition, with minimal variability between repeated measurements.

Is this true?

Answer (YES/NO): NO